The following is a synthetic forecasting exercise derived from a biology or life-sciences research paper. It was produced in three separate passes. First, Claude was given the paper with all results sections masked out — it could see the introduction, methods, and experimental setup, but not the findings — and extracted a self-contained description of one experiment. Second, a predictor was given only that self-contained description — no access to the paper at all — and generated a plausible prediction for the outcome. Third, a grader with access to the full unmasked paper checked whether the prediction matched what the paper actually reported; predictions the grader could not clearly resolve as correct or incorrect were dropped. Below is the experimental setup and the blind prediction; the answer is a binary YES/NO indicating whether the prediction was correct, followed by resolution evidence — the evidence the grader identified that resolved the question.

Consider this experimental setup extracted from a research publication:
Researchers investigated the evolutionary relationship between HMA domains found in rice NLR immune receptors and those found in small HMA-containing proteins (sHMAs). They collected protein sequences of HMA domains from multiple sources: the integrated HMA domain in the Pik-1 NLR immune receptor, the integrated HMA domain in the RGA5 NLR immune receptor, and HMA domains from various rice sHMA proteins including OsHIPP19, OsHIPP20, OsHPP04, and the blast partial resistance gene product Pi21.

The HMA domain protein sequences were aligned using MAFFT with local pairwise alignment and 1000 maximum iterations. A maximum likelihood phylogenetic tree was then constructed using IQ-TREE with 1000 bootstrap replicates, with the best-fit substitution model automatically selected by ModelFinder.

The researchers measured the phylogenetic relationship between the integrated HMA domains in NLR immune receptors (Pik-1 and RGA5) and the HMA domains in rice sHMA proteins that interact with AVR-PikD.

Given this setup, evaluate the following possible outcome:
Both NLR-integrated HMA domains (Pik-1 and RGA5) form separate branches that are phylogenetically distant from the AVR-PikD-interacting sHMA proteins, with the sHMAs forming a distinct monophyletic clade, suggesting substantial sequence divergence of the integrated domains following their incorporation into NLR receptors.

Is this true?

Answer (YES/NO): NO